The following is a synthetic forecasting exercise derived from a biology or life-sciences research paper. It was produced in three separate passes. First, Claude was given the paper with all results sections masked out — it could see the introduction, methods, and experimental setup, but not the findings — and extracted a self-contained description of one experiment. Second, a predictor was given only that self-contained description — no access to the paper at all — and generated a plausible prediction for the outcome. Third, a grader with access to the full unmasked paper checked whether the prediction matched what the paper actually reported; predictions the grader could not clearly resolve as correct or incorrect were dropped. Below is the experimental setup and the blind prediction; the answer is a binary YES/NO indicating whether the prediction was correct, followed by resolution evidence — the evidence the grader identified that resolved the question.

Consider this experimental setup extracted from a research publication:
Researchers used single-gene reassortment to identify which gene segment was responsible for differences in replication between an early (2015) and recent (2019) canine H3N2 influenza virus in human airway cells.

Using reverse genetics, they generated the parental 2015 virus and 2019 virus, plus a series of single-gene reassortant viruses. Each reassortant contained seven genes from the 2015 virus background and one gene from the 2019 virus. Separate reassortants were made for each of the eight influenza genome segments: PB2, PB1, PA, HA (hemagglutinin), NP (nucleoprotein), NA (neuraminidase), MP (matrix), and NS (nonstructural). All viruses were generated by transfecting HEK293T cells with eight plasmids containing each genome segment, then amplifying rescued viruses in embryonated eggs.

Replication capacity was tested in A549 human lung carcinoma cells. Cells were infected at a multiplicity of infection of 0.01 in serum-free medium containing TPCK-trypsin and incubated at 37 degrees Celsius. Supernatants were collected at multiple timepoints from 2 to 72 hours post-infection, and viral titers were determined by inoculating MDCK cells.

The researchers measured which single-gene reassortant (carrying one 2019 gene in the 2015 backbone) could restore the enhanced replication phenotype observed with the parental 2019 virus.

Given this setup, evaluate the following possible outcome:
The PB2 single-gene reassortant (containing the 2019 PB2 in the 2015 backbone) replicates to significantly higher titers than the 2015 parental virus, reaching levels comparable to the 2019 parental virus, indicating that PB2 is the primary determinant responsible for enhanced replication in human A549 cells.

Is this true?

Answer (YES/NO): NO